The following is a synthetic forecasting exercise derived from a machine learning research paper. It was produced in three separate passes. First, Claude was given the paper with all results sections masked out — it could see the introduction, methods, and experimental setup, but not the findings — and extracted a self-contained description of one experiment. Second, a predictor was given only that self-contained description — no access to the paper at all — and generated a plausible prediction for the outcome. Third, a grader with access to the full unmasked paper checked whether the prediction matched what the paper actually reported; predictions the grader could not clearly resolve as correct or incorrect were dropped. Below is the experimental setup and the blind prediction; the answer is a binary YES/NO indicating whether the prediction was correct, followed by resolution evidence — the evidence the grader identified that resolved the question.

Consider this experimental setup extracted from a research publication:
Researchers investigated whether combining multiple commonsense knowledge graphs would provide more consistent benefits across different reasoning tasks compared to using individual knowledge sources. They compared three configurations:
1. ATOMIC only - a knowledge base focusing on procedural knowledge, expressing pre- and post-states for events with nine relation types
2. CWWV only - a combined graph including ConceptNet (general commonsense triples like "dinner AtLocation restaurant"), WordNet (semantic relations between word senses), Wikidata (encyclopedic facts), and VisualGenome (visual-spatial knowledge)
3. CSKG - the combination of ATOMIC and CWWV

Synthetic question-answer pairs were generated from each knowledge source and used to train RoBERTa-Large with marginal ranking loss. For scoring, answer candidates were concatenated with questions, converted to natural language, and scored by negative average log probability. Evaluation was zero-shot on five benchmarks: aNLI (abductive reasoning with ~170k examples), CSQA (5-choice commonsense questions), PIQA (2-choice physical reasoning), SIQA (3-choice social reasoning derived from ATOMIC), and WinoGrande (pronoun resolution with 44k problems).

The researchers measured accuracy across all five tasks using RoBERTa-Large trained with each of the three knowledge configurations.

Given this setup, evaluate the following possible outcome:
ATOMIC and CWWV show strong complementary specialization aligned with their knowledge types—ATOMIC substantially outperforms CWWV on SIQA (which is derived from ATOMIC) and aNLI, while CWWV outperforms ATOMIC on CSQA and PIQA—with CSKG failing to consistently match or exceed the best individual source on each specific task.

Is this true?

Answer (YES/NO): NO